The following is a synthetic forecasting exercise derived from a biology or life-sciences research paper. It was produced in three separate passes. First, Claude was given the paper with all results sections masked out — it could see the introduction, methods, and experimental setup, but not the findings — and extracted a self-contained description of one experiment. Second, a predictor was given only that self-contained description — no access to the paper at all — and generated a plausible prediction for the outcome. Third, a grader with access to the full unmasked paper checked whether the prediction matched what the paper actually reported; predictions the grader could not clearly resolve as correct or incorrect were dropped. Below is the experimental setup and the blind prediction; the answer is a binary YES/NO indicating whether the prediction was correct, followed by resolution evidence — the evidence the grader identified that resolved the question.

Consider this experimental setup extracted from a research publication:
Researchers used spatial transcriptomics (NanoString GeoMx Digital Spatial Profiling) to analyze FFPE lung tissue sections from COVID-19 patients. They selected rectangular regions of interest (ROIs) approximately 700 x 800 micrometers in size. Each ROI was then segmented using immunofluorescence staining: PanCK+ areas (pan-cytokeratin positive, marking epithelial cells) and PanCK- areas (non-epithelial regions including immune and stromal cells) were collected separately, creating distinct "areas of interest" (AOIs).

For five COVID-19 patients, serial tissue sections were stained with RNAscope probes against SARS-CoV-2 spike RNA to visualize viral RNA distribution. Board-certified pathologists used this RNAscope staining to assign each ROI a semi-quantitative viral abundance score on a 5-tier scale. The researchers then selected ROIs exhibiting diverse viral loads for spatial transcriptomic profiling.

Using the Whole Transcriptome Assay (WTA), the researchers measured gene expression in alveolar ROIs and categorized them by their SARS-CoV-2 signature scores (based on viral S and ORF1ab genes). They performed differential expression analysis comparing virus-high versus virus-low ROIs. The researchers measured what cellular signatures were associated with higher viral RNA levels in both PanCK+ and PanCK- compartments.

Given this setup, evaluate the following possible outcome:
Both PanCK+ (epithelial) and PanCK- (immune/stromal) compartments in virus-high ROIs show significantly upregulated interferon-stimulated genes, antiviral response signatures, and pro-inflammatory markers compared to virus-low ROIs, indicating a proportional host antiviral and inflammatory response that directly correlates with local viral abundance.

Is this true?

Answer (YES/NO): NO